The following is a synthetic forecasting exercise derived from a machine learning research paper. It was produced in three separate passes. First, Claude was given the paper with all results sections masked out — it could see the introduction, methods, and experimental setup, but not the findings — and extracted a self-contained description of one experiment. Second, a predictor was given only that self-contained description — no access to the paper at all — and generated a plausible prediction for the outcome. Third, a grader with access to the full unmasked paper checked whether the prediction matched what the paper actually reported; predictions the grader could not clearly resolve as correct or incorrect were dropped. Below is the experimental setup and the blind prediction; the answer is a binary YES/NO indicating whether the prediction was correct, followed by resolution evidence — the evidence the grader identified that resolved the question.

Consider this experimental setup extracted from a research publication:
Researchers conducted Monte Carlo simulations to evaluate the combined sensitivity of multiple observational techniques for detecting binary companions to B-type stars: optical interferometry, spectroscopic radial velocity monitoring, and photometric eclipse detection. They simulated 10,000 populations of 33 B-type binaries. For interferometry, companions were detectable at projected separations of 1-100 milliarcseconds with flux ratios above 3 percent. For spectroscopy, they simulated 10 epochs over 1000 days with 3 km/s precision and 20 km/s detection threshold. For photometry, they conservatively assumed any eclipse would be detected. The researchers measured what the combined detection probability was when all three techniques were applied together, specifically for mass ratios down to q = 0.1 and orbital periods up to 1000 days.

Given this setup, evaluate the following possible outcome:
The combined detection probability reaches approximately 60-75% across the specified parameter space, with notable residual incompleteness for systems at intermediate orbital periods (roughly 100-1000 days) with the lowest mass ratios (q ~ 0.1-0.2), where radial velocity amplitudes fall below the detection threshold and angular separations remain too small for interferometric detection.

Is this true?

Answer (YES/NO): NO